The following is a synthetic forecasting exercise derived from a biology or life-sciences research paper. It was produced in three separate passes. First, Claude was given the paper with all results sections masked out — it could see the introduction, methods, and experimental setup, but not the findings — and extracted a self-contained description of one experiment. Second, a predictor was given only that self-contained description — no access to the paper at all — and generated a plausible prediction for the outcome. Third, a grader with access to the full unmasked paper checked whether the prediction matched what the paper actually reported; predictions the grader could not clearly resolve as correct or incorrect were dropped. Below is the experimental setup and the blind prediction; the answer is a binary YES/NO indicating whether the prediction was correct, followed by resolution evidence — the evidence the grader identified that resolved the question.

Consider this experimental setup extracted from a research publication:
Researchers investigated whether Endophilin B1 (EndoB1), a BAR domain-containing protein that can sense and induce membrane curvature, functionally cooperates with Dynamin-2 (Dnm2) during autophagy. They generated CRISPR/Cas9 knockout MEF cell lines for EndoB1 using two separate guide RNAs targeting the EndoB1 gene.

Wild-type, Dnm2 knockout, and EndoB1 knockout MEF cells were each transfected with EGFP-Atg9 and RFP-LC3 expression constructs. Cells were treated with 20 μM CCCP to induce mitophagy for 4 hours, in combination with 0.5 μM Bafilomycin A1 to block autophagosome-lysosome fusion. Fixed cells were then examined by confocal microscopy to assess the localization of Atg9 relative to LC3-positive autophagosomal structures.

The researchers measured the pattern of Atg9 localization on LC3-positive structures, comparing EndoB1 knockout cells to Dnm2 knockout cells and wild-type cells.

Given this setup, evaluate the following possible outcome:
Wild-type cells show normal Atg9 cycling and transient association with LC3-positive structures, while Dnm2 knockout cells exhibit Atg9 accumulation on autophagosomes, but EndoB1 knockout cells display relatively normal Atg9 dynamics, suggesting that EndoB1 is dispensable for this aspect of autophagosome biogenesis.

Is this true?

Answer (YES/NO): NO